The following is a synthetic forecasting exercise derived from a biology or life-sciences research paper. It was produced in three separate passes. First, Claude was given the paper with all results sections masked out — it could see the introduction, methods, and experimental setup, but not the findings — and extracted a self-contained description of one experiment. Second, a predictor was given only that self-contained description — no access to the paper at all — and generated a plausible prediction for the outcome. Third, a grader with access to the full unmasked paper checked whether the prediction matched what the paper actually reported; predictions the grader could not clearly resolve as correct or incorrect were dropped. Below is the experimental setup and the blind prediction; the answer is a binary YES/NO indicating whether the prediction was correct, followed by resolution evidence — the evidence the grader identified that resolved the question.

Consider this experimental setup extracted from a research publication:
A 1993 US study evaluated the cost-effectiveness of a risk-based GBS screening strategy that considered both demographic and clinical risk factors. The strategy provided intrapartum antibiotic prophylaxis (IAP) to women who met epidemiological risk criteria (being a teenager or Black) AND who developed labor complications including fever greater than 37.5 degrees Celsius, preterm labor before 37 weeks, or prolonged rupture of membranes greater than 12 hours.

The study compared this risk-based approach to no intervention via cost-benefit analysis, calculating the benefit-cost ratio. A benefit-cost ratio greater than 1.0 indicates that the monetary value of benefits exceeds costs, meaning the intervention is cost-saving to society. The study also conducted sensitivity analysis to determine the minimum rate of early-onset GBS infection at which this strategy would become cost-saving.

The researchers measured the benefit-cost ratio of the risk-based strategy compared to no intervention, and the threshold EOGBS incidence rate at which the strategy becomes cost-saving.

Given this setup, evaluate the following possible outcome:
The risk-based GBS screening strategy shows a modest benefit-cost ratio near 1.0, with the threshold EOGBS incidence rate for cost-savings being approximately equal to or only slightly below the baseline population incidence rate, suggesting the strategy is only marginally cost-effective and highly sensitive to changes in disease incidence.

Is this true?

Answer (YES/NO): NO